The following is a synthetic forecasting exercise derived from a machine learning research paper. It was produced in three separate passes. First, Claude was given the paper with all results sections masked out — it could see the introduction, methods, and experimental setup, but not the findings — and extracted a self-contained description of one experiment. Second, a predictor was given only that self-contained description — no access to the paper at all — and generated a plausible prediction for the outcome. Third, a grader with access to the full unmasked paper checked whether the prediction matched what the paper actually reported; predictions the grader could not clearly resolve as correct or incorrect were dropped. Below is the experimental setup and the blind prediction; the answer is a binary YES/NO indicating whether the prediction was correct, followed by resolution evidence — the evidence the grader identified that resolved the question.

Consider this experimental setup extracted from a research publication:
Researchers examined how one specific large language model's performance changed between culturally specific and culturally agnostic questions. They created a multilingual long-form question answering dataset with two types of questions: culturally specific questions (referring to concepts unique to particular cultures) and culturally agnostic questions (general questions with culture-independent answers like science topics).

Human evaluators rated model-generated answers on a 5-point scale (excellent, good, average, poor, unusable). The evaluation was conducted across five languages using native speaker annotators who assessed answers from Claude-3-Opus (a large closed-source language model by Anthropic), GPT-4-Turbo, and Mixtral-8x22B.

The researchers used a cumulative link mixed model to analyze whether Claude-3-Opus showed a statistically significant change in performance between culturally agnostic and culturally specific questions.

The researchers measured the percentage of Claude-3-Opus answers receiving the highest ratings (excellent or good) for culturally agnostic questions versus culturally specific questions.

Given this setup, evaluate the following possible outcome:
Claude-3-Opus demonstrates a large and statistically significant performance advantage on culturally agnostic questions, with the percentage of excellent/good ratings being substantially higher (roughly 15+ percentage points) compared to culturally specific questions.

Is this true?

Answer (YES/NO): YES